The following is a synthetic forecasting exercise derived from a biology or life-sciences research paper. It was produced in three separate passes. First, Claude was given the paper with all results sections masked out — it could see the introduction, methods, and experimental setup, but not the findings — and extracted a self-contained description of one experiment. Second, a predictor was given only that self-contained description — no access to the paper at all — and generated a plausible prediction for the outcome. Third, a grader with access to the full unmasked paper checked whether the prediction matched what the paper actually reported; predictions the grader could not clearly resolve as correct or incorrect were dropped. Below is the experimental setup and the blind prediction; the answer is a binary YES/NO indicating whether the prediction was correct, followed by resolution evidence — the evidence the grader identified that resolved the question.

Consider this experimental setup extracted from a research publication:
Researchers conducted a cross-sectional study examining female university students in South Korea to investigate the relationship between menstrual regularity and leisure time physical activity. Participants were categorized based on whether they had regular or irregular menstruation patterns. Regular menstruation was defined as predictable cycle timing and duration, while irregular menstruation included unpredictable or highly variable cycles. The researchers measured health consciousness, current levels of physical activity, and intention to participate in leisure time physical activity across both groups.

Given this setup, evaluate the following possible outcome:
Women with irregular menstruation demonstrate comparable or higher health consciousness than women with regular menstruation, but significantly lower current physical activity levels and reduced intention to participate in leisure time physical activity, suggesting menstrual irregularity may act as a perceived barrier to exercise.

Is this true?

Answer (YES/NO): NO